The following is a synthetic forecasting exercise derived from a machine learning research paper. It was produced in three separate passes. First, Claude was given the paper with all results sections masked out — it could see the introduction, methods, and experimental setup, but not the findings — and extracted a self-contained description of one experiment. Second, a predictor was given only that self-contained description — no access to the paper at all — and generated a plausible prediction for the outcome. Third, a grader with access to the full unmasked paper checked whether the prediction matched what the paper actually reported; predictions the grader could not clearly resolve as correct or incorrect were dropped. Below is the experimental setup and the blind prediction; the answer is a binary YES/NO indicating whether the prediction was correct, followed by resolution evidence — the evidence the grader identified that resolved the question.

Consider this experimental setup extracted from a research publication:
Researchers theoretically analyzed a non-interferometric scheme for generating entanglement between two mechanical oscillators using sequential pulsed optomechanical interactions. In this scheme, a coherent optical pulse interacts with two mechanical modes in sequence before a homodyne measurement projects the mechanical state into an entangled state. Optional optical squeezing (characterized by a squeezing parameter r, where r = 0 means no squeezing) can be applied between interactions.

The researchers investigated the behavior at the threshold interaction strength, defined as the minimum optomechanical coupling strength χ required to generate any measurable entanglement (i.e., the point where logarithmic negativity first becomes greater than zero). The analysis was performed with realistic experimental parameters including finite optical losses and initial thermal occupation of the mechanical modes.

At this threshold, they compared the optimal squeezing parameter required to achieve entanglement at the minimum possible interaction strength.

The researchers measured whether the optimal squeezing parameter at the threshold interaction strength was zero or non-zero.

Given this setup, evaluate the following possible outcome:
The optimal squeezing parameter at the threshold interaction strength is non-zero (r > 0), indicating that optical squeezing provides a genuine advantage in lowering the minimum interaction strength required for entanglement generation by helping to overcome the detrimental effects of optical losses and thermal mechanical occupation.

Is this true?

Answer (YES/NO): YES